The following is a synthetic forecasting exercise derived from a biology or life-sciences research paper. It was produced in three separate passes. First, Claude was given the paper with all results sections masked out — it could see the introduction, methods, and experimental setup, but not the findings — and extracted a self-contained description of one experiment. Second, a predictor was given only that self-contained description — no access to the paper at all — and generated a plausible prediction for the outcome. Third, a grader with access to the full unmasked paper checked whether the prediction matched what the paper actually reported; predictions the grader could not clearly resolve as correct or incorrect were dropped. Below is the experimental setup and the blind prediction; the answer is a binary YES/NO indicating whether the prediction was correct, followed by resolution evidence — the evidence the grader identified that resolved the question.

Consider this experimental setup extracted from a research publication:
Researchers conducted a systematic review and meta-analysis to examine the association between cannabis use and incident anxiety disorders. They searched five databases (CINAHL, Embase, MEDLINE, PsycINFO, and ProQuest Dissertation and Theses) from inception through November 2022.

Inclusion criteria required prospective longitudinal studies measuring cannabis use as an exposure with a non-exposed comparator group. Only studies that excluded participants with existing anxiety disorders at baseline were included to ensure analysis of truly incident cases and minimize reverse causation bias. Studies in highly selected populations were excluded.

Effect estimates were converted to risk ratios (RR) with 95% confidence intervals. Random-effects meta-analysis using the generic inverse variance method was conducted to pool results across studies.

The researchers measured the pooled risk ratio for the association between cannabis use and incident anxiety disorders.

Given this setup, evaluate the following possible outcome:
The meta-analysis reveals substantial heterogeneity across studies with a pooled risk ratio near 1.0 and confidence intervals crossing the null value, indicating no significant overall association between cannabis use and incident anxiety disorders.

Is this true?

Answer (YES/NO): NO